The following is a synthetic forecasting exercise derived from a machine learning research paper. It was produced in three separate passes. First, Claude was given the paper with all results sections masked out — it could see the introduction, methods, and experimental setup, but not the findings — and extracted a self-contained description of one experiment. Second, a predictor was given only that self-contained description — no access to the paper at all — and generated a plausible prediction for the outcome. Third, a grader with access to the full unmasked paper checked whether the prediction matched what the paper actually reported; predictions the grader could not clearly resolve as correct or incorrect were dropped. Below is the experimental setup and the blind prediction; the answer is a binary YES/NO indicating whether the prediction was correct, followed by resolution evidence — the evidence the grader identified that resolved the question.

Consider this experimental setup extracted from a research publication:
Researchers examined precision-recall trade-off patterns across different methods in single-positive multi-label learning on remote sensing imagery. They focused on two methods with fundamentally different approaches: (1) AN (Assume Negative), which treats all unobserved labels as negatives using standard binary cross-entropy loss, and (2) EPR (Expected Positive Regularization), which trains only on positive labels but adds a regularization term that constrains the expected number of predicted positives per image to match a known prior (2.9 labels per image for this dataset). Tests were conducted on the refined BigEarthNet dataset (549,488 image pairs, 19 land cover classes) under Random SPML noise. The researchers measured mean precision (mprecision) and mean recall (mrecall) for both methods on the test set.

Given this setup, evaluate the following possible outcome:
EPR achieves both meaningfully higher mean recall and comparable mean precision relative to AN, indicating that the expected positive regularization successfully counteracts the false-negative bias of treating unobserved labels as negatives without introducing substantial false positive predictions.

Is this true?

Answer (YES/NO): NO